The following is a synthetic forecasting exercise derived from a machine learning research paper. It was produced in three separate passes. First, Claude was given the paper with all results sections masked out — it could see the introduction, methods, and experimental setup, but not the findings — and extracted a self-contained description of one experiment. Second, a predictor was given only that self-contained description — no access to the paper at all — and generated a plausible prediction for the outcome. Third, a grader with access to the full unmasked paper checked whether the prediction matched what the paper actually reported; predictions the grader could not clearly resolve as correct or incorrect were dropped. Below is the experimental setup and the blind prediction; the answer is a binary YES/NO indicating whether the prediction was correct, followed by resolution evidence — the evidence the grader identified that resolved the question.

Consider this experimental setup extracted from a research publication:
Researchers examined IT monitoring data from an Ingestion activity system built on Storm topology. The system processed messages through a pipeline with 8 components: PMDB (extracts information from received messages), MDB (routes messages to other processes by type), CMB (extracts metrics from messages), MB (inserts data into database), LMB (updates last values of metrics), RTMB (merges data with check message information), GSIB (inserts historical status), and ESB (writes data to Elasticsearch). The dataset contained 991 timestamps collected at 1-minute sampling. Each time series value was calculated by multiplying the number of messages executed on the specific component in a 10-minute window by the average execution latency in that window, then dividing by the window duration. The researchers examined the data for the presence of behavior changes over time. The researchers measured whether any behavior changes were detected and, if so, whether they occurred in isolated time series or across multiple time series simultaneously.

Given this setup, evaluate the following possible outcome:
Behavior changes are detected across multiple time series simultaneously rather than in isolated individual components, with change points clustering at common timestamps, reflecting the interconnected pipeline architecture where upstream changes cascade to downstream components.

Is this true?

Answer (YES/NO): YES